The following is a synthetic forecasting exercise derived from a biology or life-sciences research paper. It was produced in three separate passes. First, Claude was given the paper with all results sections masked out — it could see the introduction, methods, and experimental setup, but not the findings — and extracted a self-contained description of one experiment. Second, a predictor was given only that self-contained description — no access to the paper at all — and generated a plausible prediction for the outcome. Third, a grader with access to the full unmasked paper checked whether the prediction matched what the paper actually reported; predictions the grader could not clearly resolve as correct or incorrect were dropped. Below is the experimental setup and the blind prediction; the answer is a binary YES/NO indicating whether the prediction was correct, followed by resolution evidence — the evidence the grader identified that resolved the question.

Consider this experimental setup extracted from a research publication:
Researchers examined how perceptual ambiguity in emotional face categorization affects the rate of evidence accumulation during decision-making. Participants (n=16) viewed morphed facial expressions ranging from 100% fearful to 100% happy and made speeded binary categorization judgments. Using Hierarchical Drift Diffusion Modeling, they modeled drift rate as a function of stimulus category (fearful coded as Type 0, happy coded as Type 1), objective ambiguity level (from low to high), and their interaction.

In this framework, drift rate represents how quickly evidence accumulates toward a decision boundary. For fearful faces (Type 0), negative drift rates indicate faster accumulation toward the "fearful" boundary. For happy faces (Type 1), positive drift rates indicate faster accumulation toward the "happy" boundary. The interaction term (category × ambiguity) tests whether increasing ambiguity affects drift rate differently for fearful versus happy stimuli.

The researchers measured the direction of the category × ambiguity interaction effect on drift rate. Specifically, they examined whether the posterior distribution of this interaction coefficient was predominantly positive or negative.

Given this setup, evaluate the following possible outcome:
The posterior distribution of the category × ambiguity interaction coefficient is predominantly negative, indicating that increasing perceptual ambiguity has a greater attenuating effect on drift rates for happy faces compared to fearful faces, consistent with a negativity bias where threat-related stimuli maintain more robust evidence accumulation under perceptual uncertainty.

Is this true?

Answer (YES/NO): NO